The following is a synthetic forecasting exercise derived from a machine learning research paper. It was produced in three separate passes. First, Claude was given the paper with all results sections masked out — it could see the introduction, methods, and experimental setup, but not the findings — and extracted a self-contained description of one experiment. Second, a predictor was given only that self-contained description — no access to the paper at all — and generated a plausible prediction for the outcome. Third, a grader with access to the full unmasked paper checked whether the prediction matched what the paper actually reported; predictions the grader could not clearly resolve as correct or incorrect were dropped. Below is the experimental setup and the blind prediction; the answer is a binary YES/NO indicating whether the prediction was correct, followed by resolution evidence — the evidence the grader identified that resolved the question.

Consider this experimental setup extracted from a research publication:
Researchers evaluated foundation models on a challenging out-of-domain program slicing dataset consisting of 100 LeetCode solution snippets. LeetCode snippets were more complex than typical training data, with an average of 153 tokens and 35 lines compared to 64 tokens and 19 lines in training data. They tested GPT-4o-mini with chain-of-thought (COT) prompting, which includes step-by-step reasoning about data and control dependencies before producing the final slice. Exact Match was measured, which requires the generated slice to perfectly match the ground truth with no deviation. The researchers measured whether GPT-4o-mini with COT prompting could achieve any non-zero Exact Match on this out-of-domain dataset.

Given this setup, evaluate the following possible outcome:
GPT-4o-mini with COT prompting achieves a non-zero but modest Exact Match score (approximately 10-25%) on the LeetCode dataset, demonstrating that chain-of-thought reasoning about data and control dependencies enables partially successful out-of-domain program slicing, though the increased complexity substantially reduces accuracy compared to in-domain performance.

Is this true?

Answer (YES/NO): NO